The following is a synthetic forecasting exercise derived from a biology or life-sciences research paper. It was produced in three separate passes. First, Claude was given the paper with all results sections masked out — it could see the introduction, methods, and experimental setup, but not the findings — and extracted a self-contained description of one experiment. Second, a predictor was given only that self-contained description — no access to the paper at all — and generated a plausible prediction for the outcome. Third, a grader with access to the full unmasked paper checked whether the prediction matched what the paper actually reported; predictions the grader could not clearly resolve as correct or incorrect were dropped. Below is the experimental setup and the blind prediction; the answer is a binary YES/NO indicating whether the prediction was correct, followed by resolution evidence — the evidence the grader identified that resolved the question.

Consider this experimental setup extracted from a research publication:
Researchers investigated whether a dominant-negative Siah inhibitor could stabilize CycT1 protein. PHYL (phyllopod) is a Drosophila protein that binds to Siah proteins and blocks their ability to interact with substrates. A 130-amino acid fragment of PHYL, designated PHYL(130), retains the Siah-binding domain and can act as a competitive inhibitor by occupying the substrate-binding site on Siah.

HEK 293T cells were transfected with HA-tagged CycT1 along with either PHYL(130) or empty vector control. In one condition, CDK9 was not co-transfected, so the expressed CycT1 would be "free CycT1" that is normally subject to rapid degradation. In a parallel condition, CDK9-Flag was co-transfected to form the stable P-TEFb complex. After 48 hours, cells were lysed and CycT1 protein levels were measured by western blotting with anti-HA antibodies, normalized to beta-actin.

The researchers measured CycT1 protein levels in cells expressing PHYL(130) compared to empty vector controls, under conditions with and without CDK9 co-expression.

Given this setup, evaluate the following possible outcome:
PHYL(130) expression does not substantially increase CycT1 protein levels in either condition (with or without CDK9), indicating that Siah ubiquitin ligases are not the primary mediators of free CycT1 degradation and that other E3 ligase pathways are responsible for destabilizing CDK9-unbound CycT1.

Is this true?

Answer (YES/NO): NO